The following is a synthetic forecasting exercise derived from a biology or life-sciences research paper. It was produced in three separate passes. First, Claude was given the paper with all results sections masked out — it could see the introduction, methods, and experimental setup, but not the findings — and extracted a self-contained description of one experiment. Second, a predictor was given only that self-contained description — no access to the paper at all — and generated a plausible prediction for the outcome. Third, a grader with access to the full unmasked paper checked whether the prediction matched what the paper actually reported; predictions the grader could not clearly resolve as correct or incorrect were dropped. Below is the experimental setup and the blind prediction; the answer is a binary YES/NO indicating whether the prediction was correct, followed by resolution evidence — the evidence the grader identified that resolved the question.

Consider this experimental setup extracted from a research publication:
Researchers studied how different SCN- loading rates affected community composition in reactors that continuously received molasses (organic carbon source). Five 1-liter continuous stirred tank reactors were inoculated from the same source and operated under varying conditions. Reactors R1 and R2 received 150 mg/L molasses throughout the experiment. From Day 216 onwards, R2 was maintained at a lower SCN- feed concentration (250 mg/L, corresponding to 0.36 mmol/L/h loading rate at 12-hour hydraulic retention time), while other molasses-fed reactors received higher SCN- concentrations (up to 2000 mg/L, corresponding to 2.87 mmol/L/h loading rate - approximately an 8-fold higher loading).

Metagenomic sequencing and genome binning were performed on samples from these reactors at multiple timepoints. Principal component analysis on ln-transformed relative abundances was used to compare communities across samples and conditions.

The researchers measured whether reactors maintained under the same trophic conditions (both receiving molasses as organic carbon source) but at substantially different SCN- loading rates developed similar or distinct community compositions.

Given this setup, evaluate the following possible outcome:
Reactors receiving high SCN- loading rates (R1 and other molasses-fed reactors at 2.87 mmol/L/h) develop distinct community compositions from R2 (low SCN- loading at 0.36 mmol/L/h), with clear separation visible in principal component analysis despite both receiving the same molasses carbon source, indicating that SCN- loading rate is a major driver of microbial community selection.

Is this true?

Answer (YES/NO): NO